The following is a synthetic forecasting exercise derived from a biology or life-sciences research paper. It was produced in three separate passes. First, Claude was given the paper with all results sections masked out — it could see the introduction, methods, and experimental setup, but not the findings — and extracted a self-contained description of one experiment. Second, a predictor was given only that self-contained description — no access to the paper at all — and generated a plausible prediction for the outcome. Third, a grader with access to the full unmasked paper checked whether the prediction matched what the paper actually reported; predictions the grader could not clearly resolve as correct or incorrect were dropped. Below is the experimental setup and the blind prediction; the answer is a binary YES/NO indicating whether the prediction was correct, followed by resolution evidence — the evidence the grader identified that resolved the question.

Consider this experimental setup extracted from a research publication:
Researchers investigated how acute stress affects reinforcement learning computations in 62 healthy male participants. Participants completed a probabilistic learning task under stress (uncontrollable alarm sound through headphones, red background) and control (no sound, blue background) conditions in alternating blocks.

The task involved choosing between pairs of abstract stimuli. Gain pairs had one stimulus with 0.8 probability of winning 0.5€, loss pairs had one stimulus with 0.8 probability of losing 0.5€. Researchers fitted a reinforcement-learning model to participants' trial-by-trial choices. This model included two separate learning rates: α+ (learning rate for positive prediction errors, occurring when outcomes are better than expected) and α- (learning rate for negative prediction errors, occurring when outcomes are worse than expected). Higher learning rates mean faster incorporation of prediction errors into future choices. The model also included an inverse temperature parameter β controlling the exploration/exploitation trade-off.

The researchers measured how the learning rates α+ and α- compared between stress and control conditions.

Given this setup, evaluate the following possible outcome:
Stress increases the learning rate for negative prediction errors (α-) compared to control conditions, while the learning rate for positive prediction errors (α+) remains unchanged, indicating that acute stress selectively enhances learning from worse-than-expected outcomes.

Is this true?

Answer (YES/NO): NO